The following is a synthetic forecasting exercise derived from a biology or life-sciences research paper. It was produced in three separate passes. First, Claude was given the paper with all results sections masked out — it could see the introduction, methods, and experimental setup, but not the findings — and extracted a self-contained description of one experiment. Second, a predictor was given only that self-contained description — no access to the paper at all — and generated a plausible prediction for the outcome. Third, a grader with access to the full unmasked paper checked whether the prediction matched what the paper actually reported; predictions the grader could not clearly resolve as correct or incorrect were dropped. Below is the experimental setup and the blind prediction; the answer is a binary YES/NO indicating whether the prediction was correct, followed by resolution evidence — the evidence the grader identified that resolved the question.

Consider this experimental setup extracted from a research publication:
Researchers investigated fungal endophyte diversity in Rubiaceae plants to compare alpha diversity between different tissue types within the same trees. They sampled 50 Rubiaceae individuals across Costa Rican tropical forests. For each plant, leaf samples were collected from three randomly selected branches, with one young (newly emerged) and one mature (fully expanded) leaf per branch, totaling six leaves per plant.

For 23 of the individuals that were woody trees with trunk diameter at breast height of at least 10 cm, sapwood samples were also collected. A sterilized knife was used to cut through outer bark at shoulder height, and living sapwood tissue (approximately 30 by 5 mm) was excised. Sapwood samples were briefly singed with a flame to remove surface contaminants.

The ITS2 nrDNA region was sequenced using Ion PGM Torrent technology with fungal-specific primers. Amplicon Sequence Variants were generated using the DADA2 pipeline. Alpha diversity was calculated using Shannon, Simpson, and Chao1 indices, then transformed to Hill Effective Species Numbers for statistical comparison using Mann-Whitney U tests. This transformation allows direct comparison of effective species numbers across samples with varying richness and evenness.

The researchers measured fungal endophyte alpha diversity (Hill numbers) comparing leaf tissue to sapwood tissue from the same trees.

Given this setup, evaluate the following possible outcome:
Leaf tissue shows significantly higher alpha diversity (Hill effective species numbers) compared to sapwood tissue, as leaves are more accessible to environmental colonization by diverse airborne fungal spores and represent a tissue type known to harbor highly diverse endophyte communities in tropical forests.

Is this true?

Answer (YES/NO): YES